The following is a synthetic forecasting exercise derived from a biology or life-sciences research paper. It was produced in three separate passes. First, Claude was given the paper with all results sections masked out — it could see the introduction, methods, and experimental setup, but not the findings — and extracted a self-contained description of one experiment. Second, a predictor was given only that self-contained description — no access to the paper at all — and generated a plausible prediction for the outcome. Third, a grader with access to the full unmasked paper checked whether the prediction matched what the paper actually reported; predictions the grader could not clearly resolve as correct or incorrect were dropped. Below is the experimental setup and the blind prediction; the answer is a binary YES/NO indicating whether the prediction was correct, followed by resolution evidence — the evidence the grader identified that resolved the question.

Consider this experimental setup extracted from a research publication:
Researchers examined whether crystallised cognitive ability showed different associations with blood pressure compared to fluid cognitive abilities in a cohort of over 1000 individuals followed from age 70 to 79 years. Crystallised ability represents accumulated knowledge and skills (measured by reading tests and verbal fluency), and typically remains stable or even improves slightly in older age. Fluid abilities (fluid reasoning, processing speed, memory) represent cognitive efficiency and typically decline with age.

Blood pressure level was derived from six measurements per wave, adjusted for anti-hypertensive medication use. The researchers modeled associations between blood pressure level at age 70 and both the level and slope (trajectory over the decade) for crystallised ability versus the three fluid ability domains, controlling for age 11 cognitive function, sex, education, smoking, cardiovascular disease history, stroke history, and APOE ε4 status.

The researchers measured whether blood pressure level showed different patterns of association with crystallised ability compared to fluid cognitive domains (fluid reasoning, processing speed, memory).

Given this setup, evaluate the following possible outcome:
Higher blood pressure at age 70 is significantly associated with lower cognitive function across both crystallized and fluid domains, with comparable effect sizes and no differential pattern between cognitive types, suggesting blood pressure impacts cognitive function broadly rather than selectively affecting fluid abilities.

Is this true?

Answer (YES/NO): NO